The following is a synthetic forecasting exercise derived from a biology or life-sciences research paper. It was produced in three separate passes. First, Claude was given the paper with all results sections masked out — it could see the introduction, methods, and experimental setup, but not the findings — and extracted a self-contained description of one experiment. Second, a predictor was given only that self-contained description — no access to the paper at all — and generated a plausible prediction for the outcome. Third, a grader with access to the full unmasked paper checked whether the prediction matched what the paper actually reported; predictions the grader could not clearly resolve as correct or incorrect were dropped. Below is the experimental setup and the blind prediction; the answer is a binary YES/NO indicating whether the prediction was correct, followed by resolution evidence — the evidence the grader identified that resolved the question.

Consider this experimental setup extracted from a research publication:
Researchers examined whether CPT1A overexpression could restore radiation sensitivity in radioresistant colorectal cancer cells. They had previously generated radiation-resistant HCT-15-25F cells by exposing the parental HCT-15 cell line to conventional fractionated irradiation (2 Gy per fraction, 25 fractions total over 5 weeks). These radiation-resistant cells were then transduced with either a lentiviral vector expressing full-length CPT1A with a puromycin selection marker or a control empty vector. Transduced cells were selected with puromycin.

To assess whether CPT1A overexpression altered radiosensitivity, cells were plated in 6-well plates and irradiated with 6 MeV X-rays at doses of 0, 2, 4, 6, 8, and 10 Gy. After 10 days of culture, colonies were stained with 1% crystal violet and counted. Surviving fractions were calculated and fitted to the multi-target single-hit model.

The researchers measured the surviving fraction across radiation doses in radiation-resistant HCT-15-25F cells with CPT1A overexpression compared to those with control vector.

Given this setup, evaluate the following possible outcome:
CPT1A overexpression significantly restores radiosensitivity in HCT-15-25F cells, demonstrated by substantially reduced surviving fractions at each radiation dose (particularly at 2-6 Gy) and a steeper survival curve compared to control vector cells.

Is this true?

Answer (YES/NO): YES